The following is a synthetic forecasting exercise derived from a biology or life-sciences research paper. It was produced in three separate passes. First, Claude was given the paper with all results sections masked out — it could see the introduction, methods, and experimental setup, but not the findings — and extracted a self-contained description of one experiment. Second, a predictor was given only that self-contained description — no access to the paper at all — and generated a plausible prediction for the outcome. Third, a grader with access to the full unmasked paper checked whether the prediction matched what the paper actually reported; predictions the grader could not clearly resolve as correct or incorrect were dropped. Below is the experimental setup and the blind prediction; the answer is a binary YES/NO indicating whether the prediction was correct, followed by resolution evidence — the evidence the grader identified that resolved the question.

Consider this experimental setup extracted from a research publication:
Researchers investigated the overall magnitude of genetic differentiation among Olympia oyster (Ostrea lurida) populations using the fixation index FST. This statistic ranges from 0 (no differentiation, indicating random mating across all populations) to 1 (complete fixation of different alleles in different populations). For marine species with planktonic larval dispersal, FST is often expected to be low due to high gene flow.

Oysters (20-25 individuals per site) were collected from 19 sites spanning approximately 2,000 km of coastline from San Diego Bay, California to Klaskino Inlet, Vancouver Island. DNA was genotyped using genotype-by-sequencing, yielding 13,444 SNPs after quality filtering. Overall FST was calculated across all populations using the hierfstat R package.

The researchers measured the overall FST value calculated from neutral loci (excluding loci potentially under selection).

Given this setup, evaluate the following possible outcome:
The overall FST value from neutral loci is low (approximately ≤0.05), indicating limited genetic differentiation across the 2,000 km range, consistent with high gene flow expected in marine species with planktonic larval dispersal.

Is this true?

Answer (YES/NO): NO